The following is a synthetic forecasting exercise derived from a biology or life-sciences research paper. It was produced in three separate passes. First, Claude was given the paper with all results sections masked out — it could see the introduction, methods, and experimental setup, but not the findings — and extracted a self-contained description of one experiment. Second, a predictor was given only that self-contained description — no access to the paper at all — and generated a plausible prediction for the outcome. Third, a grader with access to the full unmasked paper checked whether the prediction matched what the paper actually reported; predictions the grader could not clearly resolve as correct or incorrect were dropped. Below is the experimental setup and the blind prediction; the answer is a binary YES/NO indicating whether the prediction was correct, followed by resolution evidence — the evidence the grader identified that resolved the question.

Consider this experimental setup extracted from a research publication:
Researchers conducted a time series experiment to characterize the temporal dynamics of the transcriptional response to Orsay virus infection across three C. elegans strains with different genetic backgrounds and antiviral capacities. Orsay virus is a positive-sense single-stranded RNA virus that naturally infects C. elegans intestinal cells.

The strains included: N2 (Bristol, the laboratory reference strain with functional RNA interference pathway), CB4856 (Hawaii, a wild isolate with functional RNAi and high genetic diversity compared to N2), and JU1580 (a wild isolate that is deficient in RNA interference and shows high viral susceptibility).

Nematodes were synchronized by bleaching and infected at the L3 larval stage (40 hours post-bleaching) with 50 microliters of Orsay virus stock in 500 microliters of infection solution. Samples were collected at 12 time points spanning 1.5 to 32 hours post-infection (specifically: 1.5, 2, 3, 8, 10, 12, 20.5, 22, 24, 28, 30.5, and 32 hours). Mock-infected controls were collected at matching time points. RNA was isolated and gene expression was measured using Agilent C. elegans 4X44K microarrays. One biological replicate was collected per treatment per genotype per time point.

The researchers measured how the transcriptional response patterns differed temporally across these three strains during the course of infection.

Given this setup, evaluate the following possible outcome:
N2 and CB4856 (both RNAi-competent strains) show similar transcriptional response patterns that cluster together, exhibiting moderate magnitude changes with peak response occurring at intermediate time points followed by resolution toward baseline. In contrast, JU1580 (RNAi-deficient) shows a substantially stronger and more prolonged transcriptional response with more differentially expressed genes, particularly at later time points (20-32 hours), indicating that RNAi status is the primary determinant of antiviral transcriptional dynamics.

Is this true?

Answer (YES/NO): NO